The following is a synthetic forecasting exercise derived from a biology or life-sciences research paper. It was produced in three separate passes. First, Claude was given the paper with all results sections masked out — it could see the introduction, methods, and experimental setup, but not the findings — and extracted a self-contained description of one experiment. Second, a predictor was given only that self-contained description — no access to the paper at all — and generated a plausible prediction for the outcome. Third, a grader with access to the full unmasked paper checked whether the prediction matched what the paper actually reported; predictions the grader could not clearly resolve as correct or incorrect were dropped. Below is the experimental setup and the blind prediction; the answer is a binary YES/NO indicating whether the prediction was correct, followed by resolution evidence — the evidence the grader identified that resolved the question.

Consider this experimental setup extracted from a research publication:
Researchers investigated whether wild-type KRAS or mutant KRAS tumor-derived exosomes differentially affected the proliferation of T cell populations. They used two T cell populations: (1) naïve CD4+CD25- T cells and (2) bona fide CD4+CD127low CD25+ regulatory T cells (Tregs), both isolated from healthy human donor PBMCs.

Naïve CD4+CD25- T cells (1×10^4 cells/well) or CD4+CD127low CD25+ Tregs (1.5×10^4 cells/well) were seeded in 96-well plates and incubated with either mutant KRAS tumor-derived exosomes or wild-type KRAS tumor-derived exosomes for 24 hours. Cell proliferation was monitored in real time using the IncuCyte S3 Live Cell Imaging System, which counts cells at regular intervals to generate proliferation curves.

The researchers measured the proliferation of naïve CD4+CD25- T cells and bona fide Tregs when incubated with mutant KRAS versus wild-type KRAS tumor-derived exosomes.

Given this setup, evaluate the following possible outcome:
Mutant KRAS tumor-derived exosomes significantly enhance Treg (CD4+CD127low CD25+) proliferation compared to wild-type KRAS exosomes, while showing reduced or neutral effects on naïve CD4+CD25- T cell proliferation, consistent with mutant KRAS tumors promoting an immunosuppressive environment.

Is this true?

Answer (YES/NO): NO